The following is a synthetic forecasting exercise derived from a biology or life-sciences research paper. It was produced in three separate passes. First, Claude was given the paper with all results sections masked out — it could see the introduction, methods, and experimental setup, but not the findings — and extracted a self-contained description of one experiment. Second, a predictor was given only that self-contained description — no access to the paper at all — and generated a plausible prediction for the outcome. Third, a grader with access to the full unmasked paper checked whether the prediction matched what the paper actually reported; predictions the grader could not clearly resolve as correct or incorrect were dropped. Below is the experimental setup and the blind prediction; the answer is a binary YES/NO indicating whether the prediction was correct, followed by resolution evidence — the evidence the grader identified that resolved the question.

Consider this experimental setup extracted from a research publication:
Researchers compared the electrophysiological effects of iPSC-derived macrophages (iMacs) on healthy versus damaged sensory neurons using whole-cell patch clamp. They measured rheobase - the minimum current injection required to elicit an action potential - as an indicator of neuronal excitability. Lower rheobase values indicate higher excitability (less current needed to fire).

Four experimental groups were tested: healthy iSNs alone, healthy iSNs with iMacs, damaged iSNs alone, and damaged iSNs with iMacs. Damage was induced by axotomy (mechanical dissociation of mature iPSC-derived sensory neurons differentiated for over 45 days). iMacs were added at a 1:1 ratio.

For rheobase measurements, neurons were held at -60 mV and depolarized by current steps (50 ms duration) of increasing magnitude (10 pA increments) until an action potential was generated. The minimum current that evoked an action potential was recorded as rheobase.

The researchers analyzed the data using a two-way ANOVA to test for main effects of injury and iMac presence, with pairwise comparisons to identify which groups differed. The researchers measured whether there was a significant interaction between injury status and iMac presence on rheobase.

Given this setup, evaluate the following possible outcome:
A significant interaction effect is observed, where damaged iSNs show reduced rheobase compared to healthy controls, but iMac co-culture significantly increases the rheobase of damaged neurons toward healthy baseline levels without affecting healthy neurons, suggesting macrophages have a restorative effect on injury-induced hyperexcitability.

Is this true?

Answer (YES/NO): NO